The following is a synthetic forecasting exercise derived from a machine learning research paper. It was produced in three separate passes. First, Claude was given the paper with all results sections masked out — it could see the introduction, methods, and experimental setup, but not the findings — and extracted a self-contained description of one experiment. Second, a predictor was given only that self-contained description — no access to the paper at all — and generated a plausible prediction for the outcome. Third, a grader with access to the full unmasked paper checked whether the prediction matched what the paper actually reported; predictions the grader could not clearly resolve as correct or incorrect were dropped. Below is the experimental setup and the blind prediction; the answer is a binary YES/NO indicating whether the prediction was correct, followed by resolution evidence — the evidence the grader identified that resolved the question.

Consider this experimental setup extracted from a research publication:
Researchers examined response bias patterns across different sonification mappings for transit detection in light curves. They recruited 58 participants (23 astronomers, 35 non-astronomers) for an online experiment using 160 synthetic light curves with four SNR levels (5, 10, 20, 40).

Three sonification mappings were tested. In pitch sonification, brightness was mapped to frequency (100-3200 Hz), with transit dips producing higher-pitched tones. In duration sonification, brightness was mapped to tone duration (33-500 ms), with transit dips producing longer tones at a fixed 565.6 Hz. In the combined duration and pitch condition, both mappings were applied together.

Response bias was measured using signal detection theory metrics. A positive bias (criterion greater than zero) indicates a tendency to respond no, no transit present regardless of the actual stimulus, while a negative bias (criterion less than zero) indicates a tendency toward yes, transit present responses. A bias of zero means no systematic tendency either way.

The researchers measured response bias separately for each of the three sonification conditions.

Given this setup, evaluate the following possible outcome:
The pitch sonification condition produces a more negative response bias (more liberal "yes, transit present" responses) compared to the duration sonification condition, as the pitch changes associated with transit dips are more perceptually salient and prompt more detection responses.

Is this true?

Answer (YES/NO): NO